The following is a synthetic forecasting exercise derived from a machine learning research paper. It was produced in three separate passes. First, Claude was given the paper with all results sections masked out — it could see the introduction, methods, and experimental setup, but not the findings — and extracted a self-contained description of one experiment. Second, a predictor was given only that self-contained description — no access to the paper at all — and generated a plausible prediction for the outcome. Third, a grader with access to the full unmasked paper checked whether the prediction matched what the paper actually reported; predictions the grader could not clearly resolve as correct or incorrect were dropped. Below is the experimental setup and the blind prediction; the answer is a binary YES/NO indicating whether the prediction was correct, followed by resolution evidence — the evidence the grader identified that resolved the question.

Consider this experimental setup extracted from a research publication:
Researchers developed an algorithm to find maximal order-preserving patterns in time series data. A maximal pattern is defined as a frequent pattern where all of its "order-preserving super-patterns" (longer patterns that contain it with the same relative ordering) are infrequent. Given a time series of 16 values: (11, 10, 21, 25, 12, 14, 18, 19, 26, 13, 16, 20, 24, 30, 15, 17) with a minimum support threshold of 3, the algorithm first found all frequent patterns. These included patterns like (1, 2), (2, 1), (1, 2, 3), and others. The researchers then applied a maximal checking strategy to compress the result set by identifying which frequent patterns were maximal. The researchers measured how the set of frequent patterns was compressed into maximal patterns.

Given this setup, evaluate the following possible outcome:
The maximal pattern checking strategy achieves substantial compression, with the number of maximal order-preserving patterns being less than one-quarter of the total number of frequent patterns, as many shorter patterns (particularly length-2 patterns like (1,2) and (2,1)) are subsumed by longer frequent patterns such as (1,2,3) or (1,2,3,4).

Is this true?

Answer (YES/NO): NO